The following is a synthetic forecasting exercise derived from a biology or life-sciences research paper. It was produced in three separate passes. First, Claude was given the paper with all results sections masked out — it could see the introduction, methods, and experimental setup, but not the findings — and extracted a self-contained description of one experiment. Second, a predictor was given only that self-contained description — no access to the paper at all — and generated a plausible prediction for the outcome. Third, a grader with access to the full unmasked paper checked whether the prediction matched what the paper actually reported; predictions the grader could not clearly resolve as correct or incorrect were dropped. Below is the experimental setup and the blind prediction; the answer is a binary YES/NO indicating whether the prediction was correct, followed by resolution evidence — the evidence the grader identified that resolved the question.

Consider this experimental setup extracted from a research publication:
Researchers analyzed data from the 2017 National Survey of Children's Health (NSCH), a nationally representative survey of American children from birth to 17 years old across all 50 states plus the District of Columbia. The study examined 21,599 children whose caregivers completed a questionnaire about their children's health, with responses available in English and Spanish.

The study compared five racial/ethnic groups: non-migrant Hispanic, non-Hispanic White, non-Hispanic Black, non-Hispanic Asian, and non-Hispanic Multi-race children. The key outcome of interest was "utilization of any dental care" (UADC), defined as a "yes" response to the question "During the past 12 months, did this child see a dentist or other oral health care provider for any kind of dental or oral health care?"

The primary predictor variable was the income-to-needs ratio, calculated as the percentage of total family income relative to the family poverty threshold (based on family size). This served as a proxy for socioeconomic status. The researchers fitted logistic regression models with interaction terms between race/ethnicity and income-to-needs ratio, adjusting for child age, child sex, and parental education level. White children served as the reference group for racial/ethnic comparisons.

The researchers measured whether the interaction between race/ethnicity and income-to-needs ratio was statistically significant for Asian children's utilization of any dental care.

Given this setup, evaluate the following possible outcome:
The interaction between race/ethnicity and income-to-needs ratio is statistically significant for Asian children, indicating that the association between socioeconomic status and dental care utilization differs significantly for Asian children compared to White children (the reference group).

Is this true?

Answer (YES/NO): NO